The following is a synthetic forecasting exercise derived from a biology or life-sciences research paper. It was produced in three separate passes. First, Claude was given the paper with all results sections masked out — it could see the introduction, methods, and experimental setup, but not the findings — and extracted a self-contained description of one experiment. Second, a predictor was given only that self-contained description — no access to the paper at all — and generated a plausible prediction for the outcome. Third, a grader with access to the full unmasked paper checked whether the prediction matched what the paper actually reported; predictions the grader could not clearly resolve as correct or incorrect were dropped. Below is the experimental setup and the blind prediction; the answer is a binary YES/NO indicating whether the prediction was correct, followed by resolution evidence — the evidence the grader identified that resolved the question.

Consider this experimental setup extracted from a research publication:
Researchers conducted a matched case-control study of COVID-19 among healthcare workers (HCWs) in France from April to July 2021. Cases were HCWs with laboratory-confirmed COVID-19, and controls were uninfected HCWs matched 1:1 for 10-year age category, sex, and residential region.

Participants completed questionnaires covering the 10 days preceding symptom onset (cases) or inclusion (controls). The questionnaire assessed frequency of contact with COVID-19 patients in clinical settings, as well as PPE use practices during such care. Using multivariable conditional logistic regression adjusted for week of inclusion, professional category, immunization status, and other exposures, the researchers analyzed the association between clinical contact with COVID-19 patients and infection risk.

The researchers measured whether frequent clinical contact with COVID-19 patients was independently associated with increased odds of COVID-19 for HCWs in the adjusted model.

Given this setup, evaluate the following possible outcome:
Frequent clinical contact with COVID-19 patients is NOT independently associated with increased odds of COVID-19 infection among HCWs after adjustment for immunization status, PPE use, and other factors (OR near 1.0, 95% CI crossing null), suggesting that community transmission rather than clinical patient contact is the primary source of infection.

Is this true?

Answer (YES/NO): NO